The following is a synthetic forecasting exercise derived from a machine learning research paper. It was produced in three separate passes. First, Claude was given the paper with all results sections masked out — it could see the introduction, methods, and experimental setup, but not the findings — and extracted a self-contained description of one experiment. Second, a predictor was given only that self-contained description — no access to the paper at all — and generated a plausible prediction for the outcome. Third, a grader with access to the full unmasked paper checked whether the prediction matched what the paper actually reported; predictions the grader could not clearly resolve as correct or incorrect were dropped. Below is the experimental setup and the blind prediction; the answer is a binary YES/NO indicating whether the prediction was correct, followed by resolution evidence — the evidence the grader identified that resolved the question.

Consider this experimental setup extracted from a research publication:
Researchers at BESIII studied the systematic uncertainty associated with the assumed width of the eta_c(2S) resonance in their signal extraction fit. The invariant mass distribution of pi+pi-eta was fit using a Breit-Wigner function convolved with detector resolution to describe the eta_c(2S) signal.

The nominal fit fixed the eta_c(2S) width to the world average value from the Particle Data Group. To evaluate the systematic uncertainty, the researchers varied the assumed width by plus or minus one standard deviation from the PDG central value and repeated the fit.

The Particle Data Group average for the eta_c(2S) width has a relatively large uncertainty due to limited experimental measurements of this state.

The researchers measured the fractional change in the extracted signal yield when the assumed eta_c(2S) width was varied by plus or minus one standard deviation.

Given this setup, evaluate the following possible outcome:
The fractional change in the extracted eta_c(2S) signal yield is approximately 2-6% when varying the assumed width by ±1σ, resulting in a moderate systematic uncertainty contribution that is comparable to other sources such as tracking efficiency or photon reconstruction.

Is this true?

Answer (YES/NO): YES